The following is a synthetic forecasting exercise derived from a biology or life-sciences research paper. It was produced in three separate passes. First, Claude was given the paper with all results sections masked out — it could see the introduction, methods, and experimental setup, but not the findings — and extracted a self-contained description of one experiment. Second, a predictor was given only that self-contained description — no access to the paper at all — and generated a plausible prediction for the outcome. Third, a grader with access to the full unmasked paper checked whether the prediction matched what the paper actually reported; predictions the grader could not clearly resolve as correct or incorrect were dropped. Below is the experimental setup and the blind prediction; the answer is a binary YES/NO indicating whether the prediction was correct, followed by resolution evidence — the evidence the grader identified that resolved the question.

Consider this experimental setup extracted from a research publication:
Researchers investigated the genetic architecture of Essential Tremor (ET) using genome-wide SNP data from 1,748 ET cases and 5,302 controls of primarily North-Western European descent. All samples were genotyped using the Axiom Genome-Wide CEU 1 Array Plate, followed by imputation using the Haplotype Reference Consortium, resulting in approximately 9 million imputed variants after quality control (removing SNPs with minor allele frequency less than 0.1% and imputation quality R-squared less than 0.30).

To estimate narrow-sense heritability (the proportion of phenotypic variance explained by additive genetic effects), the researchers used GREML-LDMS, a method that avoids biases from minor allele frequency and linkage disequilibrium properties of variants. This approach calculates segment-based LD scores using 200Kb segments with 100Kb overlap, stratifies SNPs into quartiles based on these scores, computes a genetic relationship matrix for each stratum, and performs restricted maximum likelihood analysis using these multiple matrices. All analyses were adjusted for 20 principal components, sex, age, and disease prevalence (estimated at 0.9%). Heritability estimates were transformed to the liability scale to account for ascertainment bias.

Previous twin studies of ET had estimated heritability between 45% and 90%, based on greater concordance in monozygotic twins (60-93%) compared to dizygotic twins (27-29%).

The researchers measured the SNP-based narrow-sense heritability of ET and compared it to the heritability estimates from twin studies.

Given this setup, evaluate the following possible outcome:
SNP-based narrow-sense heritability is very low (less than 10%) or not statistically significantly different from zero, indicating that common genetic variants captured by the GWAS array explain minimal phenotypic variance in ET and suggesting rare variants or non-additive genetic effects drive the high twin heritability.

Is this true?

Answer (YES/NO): NO